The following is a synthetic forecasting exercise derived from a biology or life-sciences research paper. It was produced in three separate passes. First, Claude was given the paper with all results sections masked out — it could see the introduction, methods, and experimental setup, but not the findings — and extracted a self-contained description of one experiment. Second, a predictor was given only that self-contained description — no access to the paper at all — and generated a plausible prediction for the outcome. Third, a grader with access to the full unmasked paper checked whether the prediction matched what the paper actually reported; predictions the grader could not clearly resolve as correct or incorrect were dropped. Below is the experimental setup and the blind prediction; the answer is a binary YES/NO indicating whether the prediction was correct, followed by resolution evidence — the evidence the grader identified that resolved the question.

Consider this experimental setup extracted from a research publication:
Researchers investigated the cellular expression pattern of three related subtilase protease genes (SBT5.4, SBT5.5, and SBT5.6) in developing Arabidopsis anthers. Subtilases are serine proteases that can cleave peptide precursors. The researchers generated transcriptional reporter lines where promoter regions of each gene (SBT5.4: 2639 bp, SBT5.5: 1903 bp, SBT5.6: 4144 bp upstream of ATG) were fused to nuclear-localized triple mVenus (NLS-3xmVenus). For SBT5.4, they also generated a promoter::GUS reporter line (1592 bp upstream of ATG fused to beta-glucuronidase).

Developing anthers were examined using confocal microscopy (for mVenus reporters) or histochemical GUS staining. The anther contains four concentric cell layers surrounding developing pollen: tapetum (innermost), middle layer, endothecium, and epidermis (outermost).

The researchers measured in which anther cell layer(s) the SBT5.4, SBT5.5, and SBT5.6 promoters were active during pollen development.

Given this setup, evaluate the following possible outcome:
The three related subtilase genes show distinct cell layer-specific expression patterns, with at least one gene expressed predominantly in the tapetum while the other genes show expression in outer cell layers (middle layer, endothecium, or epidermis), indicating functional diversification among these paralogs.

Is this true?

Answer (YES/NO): NO